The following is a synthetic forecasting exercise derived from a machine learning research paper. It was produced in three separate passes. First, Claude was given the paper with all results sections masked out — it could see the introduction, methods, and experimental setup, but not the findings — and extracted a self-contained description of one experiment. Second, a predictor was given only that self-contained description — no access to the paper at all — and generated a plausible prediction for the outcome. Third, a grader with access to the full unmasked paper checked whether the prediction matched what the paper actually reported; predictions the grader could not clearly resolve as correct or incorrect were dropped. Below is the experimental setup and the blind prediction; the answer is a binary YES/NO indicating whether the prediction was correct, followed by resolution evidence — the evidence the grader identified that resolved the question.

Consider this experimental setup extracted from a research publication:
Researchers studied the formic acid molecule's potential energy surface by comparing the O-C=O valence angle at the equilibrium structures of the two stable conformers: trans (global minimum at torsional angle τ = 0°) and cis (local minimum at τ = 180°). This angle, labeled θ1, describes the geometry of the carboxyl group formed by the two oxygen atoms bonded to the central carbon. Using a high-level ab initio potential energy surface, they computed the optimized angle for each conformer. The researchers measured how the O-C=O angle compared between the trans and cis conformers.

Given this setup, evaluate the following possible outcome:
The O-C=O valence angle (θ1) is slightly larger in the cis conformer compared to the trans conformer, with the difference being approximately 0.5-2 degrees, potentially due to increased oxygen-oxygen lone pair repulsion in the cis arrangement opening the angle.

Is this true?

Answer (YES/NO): NO